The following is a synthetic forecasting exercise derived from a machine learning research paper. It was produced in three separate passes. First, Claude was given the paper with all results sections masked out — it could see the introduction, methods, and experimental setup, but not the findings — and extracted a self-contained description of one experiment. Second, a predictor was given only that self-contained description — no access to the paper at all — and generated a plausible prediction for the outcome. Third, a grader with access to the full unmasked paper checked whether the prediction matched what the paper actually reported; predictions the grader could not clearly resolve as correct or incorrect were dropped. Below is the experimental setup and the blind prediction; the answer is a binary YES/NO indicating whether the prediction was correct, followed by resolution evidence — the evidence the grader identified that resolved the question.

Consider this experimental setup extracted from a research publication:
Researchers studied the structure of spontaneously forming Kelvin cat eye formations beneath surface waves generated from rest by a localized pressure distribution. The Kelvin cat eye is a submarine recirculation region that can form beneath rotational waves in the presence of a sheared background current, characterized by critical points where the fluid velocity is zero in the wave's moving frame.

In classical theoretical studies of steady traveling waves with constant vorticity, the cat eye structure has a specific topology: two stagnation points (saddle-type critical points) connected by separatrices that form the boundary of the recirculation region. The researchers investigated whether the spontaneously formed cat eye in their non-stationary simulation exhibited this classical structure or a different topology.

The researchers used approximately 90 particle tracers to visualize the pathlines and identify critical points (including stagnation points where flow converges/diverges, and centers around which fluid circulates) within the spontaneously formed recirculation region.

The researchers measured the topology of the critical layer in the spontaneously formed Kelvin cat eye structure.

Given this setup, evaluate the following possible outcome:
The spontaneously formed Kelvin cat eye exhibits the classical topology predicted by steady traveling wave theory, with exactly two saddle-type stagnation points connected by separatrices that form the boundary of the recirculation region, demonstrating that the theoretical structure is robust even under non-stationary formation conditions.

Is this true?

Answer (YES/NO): NO